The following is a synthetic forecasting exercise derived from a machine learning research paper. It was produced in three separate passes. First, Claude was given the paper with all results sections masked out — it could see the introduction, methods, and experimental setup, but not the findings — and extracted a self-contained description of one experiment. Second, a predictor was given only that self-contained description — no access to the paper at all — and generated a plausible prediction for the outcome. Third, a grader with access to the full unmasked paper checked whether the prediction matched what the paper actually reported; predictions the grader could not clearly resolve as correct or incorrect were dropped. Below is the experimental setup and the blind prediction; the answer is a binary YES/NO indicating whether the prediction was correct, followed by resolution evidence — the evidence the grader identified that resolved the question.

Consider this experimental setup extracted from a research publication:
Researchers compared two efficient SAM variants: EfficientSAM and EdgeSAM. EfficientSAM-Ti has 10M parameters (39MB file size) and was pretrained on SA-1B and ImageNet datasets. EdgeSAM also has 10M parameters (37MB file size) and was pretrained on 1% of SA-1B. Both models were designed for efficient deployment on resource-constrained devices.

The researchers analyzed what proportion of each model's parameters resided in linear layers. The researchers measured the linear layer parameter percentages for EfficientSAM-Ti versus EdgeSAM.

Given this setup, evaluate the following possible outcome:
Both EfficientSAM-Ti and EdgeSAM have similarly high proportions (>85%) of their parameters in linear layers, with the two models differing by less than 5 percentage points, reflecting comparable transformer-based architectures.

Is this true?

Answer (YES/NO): NO